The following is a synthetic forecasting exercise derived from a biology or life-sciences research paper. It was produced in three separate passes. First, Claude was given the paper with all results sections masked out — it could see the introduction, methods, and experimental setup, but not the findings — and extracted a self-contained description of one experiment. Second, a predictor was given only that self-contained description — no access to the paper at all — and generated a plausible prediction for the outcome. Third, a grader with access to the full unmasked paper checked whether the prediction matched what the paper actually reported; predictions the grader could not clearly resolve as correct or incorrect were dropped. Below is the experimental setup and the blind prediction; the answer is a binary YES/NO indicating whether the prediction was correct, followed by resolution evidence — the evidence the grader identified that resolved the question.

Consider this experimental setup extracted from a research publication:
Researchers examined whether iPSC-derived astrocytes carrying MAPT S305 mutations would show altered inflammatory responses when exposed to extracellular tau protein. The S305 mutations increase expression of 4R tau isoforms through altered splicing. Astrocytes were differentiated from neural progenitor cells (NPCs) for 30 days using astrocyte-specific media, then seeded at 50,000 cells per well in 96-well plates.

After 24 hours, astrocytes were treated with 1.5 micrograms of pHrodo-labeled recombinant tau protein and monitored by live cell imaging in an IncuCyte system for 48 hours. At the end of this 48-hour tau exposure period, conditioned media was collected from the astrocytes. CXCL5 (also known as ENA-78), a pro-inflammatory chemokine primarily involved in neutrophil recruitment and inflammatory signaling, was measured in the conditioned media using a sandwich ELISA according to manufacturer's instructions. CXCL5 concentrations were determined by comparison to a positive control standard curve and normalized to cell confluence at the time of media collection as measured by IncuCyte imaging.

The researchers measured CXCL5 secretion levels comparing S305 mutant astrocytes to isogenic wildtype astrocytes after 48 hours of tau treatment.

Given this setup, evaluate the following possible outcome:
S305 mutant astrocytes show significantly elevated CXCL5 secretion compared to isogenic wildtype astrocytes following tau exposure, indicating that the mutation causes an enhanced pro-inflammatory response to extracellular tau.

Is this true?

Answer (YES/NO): NO